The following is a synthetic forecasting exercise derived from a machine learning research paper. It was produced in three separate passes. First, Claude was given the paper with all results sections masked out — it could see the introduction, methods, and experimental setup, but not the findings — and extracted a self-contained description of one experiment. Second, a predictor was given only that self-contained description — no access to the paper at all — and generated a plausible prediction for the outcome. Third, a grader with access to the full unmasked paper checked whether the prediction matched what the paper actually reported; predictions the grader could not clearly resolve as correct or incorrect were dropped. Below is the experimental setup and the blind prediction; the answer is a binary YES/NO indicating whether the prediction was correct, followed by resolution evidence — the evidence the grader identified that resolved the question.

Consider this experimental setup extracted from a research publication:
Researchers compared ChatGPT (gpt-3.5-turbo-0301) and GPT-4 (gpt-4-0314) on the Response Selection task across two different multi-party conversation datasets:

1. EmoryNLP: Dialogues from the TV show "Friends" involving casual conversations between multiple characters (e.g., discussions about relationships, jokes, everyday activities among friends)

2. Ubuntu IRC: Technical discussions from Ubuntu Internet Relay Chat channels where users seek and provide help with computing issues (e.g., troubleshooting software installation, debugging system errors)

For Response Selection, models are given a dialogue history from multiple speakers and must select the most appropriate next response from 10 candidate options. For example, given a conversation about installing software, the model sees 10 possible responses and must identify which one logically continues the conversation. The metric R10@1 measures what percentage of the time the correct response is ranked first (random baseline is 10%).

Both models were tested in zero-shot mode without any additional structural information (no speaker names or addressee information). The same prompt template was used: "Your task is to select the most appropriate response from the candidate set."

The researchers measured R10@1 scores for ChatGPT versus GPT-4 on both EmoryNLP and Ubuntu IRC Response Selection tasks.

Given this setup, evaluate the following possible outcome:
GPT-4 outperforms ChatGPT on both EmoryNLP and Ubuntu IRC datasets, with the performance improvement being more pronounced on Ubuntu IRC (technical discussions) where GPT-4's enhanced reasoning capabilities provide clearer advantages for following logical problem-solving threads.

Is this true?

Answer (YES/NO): NO